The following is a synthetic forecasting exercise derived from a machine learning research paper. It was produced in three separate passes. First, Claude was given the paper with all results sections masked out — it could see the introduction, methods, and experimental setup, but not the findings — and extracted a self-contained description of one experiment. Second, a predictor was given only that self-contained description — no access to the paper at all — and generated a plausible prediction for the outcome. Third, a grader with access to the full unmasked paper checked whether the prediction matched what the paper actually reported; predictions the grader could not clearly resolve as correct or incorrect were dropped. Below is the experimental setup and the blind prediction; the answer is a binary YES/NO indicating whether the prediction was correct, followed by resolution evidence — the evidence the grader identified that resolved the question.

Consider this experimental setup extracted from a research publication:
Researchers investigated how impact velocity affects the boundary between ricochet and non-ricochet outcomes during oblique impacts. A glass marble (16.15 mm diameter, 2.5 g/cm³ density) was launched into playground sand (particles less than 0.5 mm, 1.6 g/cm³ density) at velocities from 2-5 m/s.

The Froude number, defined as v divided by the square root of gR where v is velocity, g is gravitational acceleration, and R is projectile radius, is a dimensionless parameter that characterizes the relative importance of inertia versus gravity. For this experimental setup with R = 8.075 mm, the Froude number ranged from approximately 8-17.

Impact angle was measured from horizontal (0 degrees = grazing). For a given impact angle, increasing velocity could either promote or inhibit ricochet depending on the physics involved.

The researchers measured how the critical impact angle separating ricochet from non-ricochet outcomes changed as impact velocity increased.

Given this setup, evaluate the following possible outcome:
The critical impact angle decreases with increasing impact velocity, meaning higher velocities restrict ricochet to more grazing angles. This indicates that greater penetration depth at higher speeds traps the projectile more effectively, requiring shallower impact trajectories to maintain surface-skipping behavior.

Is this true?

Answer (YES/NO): NO